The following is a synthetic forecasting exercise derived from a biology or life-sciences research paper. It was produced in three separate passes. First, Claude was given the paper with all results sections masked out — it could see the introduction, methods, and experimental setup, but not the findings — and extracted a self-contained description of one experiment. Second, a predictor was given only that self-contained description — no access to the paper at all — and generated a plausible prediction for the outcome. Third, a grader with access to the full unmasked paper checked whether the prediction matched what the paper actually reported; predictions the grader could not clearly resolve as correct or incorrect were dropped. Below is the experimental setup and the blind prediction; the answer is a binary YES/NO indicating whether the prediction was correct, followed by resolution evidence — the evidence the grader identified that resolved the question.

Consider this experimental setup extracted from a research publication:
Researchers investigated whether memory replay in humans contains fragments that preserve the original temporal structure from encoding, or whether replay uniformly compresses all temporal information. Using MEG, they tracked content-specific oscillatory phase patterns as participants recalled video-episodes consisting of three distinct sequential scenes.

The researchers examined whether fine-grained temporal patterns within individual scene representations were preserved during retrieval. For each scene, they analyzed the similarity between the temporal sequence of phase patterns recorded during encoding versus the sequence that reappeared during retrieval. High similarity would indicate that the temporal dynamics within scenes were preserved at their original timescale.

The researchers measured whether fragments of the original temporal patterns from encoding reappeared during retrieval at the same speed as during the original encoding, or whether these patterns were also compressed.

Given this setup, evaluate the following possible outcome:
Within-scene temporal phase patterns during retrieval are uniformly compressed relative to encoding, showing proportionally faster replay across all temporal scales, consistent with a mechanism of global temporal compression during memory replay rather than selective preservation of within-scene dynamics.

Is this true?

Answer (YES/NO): NO